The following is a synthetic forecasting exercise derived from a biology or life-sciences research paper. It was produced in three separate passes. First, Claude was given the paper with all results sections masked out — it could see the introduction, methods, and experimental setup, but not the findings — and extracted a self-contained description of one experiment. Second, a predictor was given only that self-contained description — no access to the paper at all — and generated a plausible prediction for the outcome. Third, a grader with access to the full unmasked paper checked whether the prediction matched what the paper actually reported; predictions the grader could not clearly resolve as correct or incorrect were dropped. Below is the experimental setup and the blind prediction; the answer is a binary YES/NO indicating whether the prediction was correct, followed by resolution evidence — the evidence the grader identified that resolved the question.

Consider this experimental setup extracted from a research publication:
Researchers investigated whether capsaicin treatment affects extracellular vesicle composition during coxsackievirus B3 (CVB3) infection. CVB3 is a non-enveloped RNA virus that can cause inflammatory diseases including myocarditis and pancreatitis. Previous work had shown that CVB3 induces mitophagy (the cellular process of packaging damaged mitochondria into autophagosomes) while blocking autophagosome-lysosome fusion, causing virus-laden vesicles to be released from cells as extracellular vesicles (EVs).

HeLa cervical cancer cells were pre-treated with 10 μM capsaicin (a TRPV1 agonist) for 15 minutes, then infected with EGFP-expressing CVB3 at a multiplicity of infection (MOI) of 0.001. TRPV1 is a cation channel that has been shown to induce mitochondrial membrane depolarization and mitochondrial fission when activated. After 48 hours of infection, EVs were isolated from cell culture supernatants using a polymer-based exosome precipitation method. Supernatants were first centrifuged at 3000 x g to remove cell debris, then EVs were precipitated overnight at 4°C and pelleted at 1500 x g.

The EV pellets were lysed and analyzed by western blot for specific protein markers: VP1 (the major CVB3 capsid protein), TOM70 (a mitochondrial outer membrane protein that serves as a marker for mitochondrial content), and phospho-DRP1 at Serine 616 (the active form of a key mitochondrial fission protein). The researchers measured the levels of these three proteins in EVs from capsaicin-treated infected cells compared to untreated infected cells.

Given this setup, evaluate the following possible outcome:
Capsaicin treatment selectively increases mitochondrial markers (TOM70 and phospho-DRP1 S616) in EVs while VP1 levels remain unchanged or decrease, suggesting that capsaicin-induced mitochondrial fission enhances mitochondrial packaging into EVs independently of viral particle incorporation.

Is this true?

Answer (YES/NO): NO